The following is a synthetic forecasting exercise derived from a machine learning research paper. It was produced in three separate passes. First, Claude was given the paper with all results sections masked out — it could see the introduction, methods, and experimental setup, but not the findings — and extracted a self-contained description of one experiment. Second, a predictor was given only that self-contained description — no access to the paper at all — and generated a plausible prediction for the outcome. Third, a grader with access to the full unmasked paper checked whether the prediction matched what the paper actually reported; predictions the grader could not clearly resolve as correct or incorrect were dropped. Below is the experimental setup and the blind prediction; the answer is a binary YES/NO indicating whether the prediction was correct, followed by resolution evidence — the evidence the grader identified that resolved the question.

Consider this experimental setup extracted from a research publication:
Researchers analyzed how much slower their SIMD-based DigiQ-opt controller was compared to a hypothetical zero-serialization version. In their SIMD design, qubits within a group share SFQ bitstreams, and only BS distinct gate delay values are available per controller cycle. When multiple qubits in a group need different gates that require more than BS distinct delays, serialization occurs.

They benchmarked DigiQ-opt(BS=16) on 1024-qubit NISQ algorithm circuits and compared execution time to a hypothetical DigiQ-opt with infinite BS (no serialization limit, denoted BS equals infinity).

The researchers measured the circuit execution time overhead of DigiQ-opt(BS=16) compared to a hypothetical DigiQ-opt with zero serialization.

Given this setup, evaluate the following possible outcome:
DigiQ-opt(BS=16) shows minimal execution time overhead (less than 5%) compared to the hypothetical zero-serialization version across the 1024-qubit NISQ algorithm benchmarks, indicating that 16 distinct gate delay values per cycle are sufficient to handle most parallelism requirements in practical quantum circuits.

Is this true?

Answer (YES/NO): NO